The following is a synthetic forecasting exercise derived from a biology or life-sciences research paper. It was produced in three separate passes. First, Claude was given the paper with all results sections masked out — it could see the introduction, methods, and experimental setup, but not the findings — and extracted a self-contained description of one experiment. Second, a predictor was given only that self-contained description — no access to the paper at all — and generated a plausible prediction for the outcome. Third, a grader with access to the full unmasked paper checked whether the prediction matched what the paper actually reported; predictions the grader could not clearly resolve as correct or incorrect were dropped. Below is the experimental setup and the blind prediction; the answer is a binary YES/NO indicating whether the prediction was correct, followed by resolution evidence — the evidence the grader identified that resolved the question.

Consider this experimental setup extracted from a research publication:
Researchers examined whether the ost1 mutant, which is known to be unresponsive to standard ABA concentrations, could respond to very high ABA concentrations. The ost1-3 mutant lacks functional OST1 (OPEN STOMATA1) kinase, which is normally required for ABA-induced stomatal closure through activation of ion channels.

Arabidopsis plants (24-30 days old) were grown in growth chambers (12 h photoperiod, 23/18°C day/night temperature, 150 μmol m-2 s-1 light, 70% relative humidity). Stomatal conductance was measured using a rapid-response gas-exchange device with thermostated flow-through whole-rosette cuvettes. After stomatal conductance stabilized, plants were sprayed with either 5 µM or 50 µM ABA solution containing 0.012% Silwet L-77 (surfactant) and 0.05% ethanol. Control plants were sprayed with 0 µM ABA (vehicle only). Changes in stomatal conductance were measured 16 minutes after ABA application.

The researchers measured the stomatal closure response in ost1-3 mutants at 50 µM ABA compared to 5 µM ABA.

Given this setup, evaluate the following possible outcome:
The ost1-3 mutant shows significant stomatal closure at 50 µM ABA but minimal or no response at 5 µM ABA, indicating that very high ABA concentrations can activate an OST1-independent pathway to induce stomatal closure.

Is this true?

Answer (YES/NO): YES